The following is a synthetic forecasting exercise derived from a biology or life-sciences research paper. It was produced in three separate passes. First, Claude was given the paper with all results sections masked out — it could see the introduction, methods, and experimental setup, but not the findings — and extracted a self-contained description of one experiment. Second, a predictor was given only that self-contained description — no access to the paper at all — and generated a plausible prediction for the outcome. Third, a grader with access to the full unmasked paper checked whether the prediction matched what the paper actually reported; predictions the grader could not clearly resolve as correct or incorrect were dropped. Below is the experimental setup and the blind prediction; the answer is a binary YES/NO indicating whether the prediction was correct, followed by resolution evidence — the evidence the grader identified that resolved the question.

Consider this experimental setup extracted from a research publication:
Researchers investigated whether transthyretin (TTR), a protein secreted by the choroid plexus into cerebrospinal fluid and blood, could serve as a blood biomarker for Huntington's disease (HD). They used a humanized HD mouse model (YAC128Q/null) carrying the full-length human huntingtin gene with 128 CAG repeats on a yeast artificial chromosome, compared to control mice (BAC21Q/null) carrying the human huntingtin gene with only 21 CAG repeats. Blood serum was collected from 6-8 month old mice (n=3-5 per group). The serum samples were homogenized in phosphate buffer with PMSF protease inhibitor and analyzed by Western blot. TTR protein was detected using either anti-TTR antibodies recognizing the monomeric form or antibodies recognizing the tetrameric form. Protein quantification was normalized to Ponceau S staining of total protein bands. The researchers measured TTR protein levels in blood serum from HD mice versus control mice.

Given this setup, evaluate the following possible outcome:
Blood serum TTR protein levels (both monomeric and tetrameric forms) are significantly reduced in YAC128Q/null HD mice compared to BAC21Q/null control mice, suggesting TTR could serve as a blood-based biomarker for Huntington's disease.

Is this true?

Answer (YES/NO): NO